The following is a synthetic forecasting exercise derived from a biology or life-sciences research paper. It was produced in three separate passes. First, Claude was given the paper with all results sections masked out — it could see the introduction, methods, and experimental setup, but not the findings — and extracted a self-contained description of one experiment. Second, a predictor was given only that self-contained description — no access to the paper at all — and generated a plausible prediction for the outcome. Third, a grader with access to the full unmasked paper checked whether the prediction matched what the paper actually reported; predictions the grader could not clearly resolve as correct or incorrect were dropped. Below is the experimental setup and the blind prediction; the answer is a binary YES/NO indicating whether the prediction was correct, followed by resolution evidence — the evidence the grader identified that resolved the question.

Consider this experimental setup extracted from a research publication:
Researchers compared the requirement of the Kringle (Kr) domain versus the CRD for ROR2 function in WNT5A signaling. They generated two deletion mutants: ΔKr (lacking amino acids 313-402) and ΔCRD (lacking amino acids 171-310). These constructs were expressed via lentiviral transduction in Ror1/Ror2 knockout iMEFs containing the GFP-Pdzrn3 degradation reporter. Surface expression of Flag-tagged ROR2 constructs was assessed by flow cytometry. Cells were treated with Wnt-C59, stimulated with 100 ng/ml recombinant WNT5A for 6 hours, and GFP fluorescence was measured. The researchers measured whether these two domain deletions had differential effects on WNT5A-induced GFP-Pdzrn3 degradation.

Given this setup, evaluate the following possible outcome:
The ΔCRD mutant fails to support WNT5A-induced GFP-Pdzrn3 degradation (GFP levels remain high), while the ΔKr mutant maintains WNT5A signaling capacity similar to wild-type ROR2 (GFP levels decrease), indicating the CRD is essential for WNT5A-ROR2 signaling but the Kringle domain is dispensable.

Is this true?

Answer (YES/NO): YES